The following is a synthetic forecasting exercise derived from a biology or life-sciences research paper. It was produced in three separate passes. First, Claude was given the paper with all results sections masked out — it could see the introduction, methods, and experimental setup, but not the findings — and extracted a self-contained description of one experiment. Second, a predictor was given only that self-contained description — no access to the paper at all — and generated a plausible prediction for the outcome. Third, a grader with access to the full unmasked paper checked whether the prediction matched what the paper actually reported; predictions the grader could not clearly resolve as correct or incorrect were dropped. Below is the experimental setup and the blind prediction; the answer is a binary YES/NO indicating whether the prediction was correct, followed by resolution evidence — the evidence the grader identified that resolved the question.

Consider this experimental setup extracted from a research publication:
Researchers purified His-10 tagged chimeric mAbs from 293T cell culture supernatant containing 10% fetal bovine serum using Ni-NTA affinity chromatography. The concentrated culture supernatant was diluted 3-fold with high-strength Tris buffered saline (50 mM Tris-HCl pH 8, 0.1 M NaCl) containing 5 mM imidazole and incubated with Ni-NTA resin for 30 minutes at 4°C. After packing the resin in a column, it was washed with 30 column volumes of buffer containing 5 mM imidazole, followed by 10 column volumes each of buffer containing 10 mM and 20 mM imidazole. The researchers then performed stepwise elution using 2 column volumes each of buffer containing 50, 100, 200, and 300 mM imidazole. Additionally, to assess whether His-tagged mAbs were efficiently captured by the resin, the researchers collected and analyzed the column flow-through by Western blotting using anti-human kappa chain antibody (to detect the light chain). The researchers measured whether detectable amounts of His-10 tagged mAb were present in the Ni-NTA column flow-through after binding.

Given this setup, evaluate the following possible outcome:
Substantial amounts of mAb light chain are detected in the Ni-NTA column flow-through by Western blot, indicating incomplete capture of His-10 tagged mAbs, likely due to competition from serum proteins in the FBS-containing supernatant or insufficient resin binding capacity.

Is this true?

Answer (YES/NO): NO